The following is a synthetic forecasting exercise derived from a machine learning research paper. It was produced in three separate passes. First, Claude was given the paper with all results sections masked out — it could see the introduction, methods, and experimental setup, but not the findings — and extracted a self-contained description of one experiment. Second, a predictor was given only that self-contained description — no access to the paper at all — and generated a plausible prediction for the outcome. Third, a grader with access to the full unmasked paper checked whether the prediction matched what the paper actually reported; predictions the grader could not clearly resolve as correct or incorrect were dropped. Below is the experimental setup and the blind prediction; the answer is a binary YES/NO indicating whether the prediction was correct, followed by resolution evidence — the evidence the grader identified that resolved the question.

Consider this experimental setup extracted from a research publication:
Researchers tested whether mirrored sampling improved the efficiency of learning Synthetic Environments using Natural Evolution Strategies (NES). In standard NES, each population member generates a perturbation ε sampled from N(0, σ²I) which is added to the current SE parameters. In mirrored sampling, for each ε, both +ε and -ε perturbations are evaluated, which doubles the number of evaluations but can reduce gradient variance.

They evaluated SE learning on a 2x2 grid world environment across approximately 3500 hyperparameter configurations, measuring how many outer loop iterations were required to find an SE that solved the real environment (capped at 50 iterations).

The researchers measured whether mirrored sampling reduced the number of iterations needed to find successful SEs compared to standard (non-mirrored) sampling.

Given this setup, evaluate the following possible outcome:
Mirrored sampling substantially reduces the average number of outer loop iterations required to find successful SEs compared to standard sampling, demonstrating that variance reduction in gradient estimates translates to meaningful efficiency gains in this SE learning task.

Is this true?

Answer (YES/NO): NO